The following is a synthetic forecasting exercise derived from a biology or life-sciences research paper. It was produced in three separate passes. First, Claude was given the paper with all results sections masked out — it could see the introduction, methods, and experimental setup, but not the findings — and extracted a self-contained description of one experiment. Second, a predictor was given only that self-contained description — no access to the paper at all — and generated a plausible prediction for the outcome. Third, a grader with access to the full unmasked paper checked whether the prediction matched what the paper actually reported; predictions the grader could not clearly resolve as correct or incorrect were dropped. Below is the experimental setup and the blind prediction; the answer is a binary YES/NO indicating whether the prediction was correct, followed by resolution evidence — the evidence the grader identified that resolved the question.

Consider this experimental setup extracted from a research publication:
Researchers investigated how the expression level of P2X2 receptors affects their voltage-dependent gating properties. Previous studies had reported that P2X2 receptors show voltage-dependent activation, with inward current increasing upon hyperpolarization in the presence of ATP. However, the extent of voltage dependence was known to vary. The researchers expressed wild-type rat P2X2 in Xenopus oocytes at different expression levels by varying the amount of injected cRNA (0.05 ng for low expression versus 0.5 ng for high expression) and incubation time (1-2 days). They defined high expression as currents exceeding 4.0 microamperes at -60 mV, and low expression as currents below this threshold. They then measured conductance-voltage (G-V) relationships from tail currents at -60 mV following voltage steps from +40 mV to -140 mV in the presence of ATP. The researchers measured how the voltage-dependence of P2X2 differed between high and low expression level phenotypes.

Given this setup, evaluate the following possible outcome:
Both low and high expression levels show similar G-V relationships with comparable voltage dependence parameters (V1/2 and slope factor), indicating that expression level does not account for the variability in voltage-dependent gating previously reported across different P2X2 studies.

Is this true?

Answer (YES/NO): NO